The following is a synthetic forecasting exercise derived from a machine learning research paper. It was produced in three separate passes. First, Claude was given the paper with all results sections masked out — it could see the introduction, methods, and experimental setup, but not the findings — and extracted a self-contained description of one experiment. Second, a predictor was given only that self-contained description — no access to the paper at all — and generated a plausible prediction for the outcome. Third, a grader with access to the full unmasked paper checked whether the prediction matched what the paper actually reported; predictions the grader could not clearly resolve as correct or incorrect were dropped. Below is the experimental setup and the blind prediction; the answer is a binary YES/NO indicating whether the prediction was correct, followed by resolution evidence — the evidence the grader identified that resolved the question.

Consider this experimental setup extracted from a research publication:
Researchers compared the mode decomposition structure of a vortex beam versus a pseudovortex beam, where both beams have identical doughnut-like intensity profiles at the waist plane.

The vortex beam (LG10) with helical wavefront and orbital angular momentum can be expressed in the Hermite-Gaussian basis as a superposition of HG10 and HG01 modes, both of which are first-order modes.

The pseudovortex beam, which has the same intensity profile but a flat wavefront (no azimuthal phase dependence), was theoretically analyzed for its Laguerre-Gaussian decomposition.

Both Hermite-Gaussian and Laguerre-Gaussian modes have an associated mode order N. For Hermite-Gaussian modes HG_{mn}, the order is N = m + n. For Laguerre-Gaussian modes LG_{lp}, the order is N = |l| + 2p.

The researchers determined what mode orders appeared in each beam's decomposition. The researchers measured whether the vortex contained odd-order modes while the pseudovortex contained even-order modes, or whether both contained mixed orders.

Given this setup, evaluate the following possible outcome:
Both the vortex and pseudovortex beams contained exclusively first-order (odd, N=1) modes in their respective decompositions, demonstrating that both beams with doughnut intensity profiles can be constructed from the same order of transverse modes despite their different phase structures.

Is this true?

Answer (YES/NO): NO